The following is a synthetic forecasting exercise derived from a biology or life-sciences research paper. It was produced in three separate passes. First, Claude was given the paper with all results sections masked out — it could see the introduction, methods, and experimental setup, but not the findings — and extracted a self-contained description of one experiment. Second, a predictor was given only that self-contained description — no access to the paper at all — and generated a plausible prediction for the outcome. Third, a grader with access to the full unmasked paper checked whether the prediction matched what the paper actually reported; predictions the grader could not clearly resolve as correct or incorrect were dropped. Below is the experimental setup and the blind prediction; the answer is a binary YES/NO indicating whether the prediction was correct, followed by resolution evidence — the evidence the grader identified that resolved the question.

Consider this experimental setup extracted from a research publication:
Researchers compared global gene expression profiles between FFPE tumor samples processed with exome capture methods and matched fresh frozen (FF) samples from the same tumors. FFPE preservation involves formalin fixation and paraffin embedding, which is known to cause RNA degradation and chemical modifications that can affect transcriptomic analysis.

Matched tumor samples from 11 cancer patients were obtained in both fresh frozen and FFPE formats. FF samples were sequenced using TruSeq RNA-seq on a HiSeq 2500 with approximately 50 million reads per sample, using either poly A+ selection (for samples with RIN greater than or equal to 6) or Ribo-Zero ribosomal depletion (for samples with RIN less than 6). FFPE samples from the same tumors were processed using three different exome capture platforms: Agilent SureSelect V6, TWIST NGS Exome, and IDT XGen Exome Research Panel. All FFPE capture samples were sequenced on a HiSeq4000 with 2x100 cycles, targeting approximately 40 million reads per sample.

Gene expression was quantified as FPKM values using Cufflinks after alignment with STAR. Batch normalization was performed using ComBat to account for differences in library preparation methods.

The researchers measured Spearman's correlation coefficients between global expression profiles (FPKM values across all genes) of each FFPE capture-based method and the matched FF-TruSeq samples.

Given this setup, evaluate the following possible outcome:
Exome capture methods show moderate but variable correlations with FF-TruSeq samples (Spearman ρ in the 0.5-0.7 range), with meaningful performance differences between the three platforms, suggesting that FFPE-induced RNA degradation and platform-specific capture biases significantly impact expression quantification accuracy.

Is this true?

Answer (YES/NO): NO